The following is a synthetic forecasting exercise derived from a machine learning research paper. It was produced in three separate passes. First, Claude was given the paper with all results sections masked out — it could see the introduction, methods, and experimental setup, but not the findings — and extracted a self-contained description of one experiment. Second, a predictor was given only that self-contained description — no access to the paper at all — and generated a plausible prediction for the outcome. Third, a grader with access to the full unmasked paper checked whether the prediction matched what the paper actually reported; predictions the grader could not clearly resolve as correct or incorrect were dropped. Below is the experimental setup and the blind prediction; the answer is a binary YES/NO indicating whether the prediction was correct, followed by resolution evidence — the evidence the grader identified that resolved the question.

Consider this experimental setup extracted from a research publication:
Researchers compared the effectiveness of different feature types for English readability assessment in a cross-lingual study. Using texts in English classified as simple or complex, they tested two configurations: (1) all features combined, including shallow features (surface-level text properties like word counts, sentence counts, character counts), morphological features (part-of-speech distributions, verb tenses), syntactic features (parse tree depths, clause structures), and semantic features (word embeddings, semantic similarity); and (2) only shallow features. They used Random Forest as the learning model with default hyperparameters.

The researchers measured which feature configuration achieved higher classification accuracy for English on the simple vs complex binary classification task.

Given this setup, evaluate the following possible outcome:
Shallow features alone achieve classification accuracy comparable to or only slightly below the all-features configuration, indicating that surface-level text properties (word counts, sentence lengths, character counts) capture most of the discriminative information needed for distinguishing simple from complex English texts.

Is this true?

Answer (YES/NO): NO